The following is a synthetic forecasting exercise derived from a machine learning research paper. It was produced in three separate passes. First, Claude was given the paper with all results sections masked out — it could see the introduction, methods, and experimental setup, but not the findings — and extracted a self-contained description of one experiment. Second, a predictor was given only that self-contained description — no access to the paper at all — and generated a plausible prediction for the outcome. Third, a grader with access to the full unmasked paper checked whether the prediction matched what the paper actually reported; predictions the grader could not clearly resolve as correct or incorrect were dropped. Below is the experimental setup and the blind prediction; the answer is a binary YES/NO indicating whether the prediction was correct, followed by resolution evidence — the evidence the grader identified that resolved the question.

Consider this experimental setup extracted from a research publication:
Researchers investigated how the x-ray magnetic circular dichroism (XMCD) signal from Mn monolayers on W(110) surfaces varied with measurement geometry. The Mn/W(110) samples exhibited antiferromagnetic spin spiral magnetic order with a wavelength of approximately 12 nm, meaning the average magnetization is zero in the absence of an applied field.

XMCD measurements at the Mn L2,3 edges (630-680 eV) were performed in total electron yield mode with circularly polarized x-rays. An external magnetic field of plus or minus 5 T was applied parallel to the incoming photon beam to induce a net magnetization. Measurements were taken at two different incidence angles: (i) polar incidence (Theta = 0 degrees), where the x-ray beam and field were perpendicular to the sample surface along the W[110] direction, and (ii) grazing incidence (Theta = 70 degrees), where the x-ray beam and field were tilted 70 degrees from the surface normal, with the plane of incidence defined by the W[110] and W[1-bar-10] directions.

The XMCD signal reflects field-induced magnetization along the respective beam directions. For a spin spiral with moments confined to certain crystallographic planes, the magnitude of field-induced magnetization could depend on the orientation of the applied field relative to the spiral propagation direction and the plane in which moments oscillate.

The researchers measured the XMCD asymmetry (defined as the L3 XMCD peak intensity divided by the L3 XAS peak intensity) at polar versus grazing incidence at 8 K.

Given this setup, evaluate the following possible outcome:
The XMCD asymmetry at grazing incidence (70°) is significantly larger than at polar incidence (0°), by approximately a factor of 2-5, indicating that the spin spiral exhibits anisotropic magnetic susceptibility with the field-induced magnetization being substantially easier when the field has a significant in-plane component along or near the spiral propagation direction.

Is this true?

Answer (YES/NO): NO